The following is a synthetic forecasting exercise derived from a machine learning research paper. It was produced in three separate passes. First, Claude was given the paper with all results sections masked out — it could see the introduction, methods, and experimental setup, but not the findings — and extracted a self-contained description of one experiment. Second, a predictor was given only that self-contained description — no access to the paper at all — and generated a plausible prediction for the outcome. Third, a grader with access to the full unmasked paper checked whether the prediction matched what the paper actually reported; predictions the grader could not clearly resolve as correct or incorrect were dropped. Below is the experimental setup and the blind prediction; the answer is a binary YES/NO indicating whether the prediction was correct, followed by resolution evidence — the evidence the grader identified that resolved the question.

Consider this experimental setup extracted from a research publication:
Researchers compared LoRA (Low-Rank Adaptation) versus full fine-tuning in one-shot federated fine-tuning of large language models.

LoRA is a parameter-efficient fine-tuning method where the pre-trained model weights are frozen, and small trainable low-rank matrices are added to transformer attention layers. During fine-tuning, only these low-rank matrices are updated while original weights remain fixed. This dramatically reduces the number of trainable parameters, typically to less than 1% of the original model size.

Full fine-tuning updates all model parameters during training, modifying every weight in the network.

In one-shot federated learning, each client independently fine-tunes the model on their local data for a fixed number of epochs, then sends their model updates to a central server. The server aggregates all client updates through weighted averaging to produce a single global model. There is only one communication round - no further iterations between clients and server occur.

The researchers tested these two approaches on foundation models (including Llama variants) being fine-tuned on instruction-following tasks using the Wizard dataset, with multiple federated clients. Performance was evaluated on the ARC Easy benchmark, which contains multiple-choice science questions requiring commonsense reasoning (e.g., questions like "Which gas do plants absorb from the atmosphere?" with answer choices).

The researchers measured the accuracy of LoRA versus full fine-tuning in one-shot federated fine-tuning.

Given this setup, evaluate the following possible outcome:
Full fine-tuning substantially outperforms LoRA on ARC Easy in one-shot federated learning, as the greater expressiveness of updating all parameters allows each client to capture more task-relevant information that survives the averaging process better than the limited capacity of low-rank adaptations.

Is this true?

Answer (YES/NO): NO